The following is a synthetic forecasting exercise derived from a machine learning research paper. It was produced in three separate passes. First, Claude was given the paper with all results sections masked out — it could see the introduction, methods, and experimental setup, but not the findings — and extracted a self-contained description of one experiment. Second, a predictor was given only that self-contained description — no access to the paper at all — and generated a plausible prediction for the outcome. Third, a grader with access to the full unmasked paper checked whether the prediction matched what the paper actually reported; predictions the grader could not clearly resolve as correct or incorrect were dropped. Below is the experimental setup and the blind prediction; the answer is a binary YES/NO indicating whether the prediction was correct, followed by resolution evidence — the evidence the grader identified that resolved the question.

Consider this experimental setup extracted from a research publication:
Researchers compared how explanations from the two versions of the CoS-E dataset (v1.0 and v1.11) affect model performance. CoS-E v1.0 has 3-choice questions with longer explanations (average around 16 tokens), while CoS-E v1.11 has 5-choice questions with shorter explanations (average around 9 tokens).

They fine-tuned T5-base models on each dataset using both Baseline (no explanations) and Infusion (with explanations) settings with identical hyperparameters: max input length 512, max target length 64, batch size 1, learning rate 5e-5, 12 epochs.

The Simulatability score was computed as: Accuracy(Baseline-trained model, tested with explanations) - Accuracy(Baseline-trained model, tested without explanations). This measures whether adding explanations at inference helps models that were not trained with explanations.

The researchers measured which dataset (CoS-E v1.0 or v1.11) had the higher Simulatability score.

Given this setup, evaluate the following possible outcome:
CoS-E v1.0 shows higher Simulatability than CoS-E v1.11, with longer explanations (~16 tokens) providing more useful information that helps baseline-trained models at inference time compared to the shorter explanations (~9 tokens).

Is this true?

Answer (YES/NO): NO